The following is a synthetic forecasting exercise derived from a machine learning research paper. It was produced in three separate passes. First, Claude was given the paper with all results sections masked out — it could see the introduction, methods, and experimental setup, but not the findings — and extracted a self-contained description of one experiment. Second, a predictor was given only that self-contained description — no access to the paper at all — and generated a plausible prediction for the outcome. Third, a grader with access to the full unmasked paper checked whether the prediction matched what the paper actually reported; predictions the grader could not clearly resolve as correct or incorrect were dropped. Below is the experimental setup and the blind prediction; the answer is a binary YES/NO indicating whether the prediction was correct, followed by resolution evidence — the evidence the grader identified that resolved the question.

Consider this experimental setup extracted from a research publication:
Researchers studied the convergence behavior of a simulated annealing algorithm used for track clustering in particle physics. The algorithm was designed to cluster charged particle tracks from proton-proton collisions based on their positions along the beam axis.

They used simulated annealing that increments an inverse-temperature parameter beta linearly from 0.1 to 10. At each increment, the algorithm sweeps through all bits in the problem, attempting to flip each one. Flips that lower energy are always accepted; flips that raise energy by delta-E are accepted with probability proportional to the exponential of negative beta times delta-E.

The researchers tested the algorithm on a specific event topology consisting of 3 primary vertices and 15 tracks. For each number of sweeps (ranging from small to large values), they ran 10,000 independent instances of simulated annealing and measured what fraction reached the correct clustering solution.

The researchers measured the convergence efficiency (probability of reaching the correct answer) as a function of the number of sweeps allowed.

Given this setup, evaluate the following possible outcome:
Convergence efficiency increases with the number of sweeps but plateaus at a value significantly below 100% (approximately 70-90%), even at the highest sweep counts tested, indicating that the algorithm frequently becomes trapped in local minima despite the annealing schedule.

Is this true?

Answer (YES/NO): NO